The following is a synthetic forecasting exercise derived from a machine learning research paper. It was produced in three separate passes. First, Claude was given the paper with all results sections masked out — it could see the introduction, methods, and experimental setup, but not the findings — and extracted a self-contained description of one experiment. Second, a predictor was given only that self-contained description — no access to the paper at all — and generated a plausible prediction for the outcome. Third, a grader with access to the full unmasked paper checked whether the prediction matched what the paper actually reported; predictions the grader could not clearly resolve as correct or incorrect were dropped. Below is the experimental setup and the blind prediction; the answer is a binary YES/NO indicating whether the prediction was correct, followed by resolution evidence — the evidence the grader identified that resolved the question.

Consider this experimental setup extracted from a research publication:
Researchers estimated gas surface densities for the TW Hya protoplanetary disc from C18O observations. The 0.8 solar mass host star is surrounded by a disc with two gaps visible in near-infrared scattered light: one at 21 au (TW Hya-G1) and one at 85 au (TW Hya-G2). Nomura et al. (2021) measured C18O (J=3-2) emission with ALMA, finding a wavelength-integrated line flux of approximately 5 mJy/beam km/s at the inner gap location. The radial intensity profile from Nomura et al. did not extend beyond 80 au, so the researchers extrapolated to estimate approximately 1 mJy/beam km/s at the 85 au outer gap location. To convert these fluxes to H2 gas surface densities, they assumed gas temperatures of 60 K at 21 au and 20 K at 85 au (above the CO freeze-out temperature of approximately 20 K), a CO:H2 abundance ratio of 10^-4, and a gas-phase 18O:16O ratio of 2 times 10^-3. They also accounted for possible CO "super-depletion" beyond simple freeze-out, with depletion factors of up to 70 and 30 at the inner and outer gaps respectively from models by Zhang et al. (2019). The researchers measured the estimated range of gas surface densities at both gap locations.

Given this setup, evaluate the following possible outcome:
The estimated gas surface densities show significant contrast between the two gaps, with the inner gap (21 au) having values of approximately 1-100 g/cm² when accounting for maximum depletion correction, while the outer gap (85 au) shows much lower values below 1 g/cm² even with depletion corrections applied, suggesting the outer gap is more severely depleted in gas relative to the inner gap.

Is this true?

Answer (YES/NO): NO